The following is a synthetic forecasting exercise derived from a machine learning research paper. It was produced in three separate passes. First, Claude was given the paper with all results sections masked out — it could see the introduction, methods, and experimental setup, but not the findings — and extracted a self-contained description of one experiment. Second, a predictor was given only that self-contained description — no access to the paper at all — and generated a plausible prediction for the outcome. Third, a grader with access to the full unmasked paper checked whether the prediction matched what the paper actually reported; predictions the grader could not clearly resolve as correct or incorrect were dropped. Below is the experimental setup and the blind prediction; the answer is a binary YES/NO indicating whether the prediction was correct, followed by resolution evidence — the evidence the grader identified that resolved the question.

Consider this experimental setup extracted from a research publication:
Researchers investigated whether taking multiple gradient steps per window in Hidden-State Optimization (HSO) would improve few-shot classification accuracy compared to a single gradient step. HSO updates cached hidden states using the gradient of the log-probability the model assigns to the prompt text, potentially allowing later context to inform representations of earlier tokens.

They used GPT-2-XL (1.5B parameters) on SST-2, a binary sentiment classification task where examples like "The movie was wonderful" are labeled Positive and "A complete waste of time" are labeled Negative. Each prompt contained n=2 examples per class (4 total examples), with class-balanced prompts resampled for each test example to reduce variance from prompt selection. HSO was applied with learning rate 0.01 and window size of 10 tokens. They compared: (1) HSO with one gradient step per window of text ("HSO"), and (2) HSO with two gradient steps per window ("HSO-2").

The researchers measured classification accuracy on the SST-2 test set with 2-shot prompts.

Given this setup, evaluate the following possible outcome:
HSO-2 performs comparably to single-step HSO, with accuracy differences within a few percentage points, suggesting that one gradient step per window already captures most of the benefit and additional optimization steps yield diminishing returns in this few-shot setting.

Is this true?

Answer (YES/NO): NO